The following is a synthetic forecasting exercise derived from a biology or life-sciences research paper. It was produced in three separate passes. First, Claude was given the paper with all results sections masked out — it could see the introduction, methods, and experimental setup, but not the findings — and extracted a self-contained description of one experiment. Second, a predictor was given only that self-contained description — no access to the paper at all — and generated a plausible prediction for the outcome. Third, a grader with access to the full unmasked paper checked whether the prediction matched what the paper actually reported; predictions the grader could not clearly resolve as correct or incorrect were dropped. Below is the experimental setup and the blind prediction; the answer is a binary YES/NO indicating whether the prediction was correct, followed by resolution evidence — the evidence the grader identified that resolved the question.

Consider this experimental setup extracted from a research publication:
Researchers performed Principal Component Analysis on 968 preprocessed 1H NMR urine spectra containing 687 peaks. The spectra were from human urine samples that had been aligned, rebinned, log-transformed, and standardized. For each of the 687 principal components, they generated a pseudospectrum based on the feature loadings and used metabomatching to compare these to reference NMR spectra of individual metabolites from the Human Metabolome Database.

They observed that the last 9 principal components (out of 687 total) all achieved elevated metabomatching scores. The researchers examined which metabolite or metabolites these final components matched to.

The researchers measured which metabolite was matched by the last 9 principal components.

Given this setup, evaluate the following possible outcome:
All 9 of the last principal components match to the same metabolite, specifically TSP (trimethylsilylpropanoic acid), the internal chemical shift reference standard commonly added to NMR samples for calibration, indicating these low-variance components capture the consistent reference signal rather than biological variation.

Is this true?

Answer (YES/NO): NO